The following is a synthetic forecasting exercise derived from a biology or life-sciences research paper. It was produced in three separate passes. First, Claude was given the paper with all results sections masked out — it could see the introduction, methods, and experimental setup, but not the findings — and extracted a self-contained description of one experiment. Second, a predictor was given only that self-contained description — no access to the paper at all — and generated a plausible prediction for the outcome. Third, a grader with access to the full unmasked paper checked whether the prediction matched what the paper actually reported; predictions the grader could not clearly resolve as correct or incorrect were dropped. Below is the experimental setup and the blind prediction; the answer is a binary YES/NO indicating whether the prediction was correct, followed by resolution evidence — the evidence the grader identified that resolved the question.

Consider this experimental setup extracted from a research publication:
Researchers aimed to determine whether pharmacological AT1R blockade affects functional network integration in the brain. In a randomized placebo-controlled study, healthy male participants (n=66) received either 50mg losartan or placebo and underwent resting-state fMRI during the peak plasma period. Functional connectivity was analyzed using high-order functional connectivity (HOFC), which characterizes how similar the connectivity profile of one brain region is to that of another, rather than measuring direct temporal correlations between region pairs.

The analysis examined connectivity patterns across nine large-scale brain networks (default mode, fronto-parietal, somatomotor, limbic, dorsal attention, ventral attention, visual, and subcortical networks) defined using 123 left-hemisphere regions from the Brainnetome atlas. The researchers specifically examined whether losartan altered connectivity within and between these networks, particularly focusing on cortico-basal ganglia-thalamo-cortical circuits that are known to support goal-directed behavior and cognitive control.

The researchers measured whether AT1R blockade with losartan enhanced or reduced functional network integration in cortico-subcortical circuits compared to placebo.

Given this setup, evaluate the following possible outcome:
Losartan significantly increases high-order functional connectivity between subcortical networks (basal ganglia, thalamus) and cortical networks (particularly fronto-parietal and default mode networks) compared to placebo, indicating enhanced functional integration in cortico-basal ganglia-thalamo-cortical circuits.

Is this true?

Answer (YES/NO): YES